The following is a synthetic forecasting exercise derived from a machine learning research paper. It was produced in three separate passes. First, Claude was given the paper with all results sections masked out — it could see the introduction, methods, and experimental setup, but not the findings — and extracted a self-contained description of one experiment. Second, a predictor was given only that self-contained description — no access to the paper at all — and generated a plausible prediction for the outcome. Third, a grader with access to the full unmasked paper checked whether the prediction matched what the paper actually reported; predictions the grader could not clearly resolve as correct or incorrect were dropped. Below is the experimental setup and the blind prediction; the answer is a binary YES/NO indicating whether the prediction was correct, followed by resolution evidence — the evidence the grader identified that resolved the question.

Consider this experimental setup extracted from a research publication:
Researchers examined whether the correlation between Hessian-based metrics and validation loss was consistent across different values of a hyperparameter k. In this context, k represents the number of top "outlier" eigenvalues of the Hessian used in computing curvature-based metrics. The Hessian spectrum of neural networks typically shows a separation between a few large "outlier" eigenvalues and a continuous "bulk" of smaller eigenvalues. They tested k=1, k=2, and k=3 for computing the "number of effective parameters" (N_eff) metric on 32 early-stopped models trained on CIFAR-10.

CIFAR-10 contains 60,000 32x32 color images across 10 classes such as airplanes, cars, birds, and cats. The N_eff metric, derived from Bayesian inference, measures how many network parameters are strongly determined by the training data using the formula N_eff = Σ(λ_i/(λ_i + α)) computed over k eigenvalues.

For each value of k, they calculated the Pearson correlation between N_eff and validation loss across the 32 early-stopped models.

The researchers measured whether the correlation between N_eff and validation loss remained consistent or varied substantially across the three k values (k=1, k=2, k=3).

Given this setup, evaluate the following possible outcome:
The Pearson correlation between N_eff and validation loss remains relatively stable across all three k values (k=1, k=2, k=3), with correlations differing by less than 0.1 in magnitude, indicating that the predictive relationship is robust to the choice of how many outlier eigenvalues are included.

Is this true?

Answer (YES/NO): NO